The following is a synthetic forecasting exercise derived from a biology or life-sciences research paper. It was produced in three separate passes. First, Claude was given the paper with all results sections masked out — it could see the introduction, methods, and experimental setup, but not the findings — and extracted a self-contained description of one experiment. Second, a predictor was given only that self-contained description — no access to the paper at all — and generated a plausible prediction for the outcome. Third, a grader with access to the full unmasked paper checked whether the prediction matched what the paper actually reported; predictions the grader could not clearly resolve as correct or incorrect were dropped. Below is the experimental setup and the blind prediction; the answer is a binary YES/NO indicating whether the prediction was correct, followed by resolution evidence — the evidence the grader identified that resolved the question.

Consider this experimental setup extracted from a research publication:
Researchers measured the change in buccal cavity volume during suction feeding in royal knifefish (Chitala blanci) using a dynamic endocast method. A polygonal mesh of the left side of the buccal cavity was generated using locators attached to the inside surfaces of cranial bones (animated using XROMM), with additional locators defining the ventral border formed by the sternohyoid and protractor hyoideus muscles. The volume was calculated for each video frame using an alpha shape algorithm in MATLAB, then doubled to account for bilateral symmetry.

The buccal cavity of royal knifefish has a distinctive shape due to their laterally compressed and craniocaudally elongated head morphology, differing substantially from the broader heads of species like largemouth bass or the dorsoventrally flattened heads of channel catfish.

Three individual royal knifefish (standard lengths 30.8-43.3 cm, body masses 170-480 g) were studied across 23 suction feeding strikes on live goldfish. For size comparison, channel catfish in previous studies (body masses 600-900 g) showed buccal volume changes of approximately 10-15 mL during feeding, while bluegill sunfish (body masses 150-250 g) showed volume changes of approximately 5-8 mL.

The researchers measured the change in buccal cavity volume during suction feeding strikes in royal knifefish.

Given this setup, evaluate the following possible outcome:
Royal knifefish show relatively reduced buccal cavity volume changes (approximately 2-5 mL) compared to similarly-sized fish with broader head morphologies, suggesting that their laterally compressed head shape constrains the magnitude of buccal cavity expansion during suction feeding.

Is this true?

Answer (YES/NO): NO